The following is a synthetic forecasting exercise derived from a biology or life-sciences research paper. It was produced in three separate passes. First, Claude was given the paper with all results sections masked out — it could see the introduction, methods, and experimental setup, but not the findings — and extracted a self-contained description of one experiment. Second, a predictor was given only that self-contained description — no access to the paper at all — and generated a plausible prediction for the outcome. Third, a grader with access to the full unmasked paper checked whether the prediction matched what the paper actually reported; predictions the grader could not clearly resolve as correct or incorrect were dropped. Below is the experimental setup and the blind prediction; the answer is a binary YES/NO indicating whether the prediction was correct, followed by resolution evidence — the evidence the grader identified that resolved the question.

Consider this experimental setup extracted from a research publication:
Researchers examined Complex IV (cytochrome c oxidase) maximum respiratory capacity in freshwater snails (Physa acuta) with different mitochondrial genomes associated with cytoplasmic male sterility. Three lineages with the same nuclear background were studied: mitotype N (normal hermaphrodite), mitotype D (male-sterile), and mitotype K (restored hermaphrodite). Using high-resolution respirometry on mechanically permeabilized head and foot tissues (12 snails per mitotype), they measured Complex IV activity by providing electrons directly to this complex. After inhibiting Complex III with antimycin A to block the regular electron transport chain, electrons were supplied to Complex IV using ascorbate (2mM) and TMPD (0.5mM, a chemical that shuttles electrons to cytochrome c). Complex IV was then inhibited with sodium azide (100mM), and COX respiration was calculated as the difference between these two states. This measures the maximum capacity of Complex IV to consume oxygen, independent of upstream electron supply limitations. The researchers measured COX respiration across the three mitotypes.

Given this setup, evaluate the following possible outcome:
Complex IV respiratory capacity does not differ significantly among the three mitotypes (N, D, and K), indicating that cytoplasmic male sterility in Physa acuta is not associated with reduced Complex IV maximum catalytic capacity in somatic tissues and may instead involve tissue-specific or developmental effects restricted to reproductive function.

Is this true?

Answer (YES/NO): YES